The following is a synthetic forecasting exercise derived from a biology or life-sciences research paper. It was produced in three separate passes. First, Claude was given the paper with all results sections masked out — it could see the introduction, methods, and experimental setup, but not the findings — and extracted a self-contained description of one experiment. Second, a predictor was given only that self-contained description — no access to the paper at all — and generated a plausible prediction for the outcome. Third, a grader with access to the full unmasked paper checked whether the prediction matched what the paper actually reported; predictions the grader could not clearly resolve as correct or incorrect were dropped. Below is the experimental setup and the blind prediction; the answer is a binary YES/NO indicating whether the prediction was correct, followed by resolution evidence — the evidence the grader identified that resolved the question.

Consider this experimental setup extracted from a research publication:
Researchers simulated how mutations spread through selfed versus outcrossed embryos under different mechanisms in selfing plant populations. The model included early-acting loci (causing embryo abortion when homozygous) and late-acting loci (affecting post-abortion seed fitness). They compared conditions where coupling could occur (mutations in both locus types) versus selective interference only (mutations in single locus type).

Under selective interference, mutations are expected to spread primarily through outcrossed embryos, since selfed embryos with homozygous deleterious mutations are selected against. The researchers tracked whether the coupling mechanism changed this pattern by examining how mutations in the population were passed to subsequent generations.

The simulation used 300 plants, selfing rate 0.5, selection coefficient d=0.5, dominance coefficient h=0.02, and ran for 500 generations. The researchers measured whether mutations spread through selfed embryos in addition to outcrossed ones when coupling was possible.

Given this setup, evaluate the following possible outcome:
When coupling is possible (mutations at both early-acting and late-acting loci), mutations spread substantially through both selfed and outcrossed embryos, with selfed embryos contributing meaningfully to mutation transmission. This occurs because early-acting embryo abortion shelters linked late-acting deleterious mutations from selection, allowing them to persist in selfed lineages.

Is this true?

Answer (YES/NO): YES